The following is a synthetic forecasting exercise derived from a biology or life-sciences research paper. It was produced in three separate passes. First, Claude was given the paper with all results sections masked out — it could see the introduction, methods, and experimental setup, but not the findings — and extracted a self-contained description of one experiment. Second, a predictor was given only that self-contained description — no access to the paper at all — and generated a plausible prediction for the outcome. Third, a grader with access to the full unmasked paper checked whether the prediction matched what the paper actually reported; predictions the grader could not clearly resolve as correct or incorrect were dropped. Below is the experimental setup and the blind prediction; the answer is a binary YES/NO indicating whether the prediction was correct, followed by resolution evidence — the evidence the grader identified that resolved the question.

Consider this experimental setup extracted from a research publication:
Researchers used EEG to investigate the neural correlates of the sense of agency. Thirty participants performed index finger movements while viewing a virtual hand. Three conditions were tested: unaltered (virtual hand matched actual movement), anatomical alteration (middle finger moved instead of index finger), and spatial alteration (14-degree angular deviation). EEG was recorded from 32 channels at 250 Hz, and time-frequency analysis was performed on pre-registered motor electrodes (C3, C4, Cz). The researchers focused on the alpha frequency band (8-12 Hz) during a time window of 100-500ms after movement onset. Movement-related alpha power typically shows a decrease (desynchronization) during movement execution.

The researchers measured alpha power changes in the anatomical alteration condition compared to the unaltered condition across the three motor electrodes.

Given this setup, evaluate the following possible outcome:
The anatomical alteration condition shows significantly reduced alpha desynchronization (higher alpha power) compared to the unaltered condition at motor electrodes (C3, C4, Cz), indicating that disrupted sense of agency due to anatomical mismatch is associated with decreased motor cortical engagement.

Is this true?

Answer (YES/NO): YES